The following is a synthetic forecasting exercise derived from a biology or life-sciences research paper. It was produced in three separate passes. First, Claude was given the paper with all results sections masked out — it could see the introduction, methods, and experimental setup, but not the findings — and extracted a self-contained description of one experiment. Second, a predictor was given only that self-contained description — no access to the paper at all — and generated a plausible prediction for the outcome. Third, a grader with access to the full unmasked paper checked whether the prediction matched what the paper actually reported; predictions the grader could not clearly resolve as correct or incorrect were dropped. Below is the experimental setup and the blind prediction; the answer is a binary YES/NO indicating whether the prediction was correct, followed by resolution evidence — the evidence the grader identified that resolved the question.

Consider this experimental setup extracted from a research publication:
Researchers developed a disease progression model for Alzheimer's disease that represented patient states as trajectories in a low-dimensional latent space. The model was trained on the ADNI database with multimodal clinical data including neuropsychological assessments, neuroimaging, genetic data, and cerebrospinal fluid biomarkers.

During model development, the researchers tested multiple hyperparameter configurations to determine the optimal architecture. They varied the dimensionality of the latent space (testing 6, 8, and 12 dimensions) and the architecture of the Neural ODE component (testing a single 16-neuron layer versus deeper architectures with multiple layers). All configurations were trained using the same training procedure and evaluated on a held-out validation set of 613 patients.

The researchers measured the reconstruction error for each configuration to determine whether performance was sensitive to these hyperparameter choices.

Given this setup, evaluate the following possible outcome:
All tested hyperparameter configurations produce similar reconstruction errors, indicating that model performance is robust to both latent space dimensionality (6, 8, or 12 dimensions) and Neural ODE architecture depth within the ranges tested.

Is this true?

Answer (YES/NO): YES